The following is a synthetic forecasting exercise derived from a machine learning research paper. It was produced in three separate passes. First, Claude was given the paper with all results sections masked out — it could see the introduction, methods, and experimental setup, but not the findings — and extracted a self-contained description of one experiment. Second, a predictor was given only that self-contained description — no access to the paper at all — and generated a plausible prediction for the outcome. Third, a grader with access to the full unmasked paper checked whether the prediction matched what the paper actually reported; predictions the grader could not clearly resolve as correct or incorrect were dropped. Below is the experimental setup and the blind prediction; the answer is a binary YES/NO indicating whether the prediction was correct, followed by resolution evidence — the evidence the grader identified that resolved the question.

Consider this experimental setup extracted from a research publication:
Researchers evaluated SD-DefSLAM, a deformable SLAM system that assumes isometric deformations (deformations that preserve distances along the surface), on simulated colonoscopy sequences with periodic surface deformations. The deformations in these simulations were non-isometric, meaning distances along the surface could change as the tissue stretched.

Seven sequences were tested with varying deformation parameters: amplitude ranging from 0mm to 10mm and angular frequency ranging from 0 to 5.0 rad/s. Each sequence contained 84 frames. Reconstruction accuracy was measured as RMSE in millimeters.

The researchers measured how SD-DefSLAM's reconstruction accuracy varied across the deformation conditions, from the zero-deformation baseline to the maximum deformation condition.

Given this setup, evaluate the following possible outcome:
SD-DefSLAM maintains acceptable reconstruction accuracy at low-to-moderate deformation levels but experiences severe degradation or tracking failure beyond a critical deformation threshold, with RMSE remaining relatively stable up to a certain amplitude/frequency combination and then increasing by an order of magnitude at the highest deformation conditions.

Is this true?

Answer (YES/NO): NO